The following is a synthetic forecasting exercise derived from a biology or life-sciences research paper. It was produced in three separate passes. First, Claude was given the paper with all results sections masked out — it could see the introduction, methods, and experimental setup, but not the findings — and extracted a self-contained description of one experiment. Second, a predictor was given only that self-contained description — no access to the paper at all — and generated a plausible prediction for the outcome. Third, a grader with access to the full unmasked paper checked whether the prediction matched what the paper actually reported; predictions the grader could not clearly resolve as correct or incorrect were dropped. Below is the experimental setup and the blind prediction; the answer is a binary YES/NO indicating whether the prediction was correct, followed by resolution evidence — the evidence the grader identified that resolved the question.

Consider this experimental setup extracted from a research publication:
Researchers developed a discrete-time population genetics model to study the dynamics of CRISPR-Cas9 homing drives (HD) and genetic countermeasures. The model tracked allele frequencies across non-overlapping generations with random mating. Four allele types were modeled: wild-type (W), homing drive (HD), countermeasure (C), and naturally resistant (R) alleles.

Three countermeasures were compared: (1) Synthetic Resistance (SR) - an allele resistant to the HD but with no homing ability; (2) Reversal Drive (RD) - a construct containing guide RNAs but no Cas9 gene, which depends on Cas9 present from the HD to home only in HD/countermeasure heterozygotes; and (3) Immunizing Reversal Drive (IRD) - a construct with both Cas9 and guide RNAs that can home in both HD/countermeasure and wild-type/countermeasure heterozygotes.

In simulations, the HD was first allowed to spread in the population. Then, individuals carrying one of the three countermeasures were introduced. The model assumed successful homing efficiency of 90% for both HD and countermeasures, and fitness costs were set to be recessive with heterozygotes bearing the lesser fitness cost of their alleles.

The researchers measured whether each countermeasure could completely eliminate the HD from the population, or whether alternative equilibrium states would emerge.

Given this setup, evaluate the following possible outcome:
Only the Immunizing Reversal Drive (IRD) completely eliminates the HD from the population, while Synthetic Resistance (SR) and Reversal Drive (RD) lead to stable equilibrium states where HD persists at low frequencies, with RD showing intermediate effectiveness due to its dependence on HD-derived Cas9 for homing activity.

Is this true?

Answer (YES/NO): NO